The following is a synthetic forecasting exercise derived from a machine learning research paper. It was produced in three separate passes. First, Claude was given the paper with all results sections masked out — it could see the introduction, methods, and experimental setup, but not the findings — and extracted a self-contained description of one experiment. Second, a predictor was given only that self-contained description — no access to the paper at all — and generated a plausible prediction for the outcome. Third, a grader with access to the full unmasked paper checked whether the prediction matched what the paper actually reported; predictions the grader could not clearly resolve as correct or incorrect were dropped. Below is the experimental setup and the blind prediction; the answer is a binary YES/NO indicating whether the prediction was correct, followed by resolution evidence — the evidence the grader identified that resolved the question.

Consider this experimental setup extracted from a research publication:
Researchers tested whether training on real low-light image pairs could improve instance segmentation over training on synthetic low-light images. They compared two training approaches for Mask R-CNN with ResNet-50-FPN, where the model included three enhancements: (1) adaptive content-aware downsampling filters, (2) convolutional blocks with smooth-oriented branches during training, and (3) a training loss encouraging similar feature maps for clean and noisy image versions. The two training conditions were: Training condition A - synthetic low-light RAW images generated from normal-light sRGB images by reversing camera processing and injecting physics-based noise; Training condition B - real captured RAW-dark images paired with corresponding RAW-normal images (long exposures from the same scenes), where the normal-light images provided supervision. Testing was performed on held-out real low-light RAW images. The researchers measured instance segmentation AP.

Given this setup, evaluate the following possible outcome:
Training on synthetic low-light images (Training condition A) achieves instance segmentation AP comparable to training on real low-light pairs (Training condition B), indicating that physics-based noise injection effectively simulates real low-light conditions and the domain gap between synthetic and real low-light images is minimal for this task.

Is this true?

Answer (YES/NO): YES